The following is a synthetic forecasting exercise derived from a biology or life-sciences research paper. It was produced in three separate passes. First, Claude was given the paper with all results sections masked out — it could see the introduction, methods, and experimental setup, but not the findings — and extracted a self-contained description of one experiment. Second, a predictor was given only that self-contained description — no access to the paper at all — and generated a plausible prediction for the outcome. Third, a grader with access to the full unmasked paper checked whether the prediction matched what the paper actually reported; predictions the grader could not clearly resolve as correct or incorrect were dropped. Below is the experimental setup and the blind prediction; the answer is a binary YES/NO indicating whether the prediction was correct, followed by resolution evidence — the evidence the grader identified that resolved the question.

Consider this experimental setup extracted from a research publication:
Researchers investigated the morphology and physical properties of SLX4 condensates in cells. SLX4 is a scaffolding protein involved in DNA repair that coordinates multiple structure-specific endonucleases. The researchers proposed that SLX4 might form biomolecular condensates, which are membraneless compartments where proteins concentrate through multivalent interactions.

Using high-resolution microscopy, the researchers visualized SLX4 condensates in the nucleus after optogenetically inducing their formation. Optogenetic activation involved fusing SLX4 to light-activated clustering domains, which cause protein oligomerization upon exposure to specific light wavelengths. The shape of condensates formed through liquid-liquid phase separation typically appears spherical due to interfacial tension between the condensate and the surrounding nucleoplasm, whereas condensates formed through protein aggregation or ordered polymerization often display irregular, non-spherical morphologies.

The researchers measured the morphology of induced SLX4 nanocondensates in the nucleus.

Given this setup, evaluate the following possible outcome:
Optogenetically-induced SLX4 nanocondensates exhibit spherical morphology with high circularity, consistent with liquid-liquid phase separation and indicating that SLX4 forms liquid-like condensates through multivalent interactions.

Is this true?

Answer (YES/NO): YES